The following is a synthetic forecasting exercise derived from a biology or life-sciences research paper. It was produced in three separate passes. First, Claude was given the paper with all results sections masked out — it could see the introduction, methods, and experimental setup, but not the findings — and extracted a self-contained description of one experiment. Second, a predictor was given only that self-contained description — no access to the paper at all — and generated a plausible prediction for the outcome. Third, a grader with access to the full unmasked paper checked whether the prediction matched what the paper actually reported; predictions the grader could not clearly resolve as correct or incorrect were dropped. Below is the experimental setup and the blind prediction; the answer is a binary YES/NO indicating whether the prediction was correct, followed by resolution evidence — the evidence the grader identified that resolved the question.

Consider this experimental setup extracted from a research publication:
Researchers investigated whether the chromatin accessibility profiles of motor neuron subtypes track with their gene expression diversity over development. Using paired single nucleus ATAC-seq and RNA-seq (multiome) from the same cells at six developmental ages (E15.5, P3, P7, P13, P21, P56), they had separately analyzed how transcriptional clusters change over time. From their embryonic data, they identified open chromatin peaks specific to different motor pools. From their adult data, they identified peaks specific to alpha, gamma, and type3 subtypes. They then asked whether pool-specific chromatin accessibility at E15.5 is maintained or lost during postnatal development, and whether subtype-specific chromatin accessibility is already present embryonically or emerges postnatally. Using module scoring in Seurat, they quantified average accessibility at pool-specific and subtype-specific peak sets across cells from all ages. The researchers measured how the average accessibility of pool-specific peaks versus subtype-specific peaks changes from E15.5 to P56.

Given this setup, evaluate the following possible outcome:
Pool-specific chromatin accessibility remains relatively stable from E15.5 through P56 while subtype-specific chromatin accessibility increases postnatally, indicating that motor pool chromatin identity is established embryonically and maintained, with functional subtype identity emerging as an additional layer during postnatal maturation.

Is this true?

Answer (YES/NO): NO